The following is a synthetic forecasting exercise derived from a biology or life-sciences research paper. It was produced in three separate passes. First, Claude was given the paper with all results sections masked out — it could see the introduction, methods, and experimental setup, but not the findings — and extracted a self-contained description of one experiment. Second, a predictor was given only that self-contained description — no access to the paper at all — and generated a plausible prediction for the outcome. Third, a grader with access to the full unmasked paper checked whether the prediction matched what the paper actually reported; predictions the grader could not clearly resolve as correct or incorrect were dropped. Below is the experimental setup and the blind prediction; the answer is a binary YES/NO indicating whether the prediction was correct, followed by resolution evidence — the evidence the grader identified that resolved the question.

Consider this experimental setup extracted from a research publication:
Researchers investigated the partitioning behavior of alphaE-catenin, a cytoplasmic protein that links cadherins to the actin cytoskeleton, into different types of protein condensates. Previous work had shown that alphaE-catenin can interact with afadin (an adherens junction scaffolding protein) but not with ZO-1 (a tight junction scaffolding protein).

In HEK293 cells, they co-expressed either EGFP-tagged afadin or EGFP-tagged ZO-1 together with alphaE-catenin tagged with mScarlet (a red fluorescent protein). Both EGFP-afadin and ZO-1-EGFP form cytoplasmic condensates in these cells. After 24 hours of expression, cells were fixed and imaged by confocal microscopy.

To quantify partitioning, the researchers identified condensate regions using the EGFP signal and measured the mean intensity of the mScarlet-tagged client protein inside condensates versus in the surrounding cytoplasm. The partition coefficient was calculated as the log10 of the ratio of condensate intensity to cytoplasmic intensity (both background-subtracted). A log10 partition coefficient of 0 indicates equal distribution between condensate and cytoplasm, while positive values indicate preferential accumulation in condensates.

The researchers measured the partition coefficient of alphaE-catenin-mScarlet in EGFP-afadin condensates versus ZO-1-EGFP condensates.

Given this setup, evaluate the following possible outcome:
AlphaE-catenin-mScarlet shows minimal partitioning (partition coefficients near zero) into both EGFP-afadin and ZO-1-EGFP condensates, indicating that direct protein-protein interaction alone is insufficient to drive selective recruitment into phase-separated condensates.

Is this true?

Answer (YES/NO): NO